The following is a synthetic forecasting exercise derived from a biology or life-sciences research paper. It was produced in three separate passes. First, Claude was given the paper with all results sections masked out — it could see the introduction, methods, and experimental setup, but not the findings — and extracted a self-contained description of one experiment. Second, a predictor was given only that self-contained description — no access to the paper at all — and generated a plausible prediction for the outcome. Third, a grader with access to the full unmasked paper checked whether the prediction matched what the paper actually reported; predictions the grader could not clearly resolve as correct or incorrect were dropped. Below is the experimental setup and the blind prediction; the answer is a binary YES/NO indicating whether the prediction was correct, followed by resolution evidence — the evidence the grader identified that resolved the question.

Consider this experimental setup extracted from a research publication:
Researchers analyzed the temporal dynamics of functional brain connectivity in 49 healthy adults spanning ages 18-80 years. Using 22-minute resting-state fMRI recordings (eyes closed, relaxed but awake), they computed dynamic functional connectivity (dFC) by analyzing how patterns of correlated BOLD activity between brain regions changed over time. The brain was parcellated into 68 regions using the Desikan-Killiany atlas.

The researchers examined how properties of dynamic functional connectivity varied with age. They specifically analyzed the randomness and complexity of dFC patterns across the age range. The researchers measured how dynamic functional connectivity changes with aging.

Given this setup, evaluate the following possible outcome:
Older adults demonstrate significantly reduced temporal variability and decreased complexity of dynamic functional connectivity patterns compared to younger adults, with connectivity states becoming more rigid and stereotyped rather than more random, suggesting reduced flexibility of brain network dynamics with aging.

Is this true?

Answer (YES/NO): NO